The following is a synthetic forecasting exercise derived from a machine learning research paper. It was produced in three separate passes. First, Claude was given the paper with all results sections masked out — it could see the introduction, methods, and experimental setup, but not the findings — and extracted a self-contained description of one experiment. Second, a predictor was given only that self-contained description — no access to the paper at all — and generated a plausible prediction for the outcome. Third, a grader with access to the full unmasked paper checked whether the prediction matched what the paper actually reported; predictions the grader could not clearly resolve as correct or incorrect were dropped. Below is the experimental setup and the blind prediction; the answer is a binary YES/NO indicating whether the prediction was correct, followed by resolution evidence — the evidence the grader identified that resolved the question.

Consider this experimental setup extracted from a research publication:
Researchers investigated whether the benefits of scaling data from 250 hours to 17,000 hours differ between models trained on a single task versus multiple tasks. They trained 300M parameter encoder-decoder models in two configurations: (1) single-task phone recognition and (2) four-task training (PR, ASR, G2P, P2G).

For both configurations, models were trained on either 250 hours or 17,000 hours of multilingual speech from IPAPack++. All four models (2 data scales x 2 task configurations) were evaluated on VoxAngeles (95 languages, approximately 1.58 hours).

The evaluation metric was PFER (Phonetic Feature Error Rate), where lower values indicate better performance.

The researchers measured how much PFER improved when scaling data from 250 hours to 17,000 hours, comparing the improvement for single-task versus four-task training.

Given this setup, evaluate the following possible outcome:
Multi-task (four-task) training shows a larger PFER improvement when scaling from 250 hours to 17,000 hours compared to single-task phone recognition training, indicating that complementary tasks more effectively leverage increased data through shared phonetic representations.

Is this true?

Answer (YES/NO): NO